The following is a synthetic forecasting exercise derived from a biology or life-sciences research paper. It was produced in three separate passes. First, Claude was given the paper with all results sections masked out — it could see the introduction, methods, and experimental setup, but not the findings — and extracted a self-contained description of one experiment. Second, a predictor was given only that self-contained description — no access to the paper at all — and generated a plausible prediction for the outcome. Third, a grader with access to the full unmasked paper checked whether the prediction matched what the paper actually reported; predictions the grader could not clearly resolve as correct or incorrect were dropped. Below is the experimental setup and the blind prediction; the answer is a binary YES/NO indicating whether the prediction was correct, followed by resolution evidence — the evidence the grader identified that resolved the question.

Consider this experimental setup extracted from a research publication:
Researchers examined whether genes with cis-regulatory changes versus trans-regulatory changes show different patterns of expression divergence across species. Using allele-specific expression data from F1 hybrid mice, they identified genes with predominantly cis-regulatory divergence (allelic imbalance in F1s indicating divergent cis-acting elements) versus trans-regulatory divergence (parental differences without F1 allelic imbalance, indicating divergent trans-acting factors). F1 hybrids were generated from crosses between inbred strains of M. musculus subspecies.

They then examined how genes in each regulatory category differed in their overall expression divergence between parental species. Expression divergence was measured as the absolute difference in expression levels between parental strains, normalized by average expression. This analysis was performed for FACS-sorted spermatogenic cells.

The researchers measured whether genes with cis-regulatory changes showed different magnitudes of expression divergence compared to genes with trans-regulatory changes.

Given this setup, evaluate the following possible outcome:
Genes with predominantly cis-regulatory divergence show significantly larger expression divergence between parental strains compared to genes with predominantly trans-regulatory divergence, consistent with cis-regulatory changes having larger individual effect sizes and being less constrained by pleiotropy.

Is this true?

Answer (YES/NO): YES